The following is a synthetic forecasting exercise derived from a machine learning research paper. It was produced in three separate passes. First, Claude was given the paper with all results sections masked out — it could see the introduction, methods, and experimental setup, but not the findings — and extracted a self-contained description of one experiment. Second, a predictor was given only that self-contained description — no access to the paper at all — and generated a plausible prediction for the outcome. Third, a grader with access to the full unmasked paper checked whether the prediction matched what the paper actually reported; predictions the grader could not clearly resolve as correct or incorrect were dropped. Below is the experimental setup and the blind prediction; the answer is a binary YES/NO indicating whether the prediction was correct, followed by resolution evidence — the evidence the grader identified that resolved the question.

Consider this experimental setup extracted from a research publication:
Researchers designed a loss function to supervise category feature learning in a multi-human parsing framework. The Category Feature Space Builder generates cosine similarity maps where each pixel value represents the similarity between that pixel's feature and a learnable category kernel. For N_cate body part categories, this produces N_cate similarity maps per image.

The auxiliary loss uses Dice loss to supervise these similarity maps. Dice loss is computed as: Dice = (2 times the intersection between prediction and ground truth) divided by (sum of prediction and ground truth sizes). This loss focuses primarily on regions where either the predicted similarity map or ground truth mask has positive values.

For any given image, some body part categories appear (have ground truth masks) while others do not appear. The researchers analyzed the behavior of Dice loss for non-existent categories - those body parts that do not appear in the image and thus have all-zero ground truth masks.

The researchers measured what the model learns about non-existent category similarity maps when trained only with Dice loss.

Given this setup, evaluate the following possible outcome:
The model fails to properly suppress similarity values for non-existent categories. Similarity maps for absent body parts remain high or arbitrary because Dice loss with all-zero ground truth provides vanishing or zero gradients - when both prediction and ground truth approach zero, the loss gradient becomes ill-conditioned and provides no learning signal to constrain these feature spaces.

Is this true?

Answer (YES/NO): YES